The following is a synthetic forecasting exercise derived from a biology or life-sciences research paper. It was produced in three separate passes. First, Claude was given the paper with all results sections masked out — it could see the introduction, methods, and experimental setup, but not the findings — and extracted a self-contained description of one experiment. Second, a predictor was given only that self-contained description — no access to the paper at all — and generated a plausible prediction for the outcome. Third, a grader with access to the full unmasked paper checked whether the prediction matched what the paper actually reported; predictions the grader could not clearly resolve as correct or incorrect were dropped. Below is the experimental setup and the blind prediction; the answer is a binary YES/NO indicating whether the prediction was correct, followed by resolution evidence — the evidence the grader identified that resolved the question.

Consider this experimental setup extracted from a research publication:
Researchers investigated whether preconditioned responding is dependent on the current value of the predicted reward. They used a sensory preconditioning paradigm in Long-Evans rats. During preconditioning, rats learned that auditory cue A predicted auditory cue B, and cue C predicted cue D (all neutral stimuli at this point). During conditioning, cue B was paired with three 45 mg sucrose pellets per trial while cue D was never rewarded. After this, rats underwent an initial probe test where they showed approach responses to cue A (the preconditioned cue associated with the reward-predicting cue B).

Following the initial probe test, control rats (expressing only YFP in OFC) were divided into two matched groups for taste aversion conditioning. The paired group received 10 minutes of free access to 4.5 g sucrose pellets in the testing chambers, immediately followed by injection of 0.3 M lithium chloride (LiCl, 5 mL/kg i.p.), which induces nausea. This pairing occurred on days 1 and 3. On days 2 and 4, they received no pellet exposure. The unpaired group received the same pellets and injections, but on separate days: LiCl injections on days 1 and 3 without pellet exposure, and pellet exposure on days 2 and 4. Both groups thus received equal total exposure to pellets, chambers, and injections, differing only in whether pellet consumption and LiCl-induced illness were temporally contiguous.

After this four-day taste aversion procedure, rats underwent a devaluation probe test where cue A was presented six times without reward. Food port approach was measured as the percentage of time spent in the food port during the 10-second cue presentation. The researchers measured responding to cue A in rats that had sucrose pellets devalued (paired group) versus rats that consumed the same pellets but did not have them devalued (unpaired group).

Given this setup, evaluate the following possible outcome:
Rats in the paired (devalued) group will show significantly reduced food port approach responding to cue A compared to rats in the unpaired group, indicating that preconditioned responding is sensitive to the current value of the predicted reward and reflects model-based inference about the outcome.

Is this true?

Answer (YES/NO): YES